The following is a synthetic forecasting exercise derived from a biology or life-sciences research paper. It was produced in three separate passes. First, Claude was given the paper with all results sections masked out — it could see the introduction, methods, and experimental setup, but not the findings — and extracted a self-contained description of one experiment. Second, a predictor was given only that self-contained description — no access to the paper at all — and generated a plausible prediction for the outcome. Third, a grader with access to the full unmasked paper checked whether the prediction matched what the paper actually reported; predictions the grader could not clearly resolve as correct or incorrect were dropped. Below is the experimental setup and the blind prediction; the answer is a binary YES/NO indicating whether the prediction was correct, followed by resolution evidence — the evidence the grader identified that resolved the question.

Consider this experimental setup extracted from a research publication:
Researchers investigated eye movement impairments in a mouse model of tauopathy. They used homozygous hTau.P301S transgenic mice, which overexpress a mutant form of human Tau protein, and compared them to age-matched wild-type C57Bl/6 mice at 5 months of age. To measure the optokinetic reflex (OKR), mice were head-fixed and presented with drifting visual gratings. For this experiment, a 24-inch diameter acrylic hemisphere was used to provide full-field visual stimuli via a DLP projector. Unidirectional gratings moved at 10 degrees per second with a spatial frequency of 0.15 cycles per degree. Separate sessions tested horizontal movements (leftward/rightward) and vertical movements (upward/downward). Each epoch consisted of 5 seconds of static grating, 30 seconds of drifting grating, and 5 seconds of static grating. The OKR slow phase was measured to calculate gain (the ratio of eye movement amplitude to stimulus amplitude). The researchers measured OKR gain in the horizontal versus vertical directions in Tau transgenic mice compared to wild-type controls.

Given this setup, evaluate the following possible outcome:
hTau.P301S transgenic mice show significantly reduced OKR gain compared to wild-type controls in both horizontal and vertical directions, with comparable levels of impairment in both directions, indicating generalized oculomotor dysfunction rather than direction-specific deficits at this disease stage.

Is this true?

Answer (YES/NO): NO